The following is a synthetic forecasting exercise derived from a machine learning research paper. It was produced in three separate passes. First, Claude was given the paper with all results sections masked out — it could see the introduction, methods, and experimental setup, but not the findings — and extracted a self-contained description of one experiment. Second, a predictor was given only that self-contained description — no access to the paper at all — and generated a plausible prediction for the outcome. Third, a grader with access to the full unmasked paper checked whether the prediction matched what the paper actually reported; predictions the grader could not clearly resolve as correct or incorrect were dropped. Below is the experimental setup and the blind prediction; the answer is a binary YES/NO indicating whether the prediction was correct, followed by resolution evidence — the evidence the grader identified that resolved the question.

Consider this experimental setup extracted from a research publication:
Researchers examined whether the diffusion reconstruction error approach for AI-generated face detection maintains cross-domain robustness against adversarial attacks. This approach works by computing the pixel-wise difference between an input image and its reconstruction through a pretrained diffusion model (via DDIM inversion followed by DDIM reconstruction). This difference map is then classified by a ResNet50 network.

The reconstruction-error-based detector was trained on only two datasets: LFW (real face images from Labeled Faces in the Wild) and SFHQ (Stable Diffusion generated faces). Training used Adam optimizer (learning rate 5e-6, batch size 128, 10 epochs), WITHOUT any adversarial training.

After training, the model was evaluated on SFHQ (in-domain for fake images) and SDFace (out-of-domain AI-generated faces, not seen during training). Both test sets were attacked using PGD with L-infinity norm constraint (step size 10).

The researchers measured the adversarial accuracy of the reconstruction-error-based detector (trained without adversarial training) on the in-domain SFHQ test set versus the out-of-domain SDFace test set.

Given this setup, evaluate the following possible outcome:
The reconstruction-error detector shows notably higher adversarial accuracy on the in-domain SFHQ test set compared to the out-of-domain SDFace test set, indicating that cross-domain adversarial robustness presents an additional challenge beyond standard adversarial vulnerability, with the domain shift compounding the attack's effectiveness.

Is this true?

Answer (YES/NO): YES